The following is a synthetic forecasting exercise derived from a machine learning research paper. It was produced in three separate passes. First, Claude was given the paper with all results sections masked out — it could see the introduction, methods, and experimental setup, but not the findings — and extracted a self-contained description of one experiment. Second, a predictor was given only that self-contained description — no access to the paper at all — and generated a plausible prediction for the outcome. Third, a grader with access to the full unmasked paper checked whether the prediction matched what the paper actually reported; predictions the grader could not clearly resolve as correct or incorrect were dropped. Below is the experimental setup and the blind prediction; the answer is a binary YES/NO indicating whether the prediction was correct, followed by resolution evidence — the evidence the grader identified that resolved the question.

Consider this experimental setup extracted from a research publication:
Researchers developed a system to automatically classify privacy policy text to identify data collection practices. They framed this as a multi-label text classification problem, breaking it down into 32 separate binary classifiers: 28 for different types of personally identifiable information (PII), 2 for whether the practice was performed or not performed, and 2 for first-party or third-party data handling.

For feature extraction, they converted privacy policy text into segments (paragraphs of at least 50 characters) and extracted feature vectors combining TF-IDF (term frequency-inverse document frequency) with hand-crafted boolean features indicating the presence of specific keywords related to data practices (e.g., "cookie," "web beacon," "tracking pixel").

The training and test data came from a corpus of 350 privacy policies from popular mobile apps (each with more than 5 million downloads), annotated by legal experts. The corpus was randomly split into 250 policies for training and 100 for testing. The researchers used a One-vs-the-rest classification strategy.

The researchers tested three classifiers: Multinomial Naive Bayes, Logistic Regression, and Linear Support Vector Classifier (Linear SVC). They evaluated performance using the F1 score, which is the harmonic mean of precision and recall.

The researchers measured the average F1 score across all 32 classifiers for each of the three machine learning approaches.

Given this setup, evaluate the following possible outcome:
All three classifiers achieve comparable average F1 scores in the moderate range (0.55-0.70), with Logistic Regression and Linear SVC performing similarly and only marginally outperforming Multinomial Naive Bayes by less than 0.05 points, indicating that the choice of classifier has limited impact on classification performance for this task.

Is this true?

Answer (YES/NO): NO